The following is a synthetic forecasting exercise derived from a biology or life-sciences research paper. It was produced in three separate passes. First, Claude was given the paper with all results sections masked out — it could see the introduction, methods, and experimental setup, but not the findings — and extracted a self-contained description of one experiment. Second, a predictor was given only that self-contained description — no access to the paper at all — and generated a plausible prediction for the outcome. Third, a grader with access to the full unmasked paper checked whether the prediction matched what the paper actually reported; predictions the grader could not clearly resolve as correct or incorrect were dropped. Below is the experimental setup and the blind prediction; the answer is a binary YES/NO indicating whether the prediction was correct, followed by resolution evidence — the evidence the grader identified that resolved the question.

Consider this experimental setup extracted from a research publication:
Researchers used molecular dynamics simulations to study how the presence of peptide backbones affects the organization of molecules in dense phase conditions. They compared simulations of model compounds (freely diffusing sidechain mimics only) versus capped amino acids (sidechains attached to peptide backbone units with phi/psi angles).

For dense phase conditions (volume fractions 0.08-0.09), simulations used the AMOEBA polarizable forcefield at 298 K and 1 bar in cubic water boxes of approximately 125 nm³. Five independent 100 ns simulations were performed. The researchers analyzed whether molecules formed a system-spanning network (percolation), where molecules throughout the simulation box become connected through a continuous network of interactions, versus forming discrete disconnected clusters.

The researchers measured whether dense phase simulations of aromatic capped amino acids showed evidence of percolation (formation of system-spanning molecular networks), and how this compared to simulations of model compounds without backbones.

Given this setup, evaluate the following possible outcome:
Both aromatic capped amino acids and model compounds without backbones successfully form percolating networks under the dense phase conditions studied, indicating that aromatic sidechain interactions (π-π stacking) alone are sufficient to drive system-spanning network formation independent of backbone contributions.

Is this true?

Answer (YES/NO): NO